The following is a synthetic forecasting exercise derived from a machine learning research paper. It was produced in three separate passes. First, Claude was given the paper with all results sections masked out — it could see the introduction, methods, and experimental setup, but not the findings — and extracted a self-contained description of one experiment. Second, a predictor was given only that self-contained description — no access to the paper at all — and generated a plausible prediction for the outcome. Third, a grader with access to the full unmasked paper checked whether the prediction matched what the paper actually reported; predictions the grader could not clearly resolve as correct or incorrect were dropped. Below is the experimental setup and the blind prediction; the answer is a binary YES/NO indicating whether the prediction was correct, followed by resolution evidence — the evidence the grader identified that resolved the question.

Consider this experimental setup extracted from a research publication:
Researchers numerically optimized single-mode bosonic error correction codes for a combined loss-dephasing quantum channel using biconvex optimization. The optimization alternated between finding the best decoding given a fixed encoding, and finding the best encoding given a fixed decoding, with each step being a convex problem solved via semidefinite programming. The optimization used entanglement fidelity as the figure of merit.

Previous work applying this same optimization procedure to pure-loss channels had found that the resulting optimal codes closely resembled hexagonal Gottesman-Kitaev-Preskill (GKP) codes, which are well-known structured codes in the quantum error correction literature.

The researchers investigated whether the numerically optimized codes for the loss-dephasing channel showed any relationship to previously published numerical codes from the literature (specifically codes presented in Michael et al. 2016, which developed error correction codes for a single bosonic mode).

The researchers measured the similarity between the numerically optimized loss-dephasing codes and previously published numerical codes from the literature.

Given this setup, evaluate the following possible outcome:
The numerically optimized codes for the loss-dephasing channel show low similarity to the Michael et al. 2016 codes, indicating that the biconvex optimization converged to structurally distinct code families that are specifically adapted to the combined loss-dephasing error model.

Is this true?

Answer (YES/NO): NO